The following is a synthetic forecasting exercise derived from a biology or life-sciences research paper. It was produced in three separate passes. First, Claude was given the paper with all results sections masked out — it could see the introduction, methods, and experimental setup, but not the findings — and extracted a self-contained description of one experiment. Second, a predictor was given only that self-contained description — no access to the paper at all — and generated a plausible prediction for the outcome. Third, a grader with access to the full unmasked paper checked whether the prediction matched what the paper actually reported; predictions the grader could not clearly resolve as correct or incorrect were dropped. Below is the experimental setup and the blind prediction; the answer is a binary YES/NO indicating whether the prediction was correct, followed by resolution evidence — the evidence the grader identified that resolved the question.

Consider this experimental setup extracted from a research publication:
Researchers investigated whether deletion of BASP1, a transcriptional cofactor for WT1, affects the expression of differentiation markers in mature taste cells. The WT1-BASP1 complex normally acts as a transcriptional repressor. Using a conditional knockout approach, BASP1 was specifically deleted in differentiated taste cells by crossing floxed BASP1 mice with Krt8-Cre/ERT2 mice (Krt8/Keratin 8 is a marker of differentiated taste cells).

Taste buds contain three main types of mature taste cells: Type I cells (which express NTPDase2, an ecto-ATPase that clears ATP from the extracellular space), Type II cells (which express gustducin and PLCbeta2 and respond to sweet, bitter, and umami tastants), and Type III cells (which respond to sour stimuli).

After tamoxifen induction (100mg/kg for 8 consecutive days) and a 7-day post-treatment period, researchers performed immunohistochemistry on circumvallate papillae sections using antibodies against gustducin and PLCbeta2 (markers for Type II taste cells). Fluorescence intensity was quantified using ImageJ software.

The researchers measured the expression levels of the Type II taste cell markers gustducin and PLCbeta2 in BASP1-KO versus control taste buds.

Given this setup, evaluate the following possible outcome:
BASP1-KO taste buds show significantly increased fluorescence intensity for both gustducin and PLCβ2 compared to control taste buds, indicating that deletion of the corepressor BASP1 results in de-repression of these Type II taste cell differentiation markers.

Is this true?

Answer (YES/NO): NO